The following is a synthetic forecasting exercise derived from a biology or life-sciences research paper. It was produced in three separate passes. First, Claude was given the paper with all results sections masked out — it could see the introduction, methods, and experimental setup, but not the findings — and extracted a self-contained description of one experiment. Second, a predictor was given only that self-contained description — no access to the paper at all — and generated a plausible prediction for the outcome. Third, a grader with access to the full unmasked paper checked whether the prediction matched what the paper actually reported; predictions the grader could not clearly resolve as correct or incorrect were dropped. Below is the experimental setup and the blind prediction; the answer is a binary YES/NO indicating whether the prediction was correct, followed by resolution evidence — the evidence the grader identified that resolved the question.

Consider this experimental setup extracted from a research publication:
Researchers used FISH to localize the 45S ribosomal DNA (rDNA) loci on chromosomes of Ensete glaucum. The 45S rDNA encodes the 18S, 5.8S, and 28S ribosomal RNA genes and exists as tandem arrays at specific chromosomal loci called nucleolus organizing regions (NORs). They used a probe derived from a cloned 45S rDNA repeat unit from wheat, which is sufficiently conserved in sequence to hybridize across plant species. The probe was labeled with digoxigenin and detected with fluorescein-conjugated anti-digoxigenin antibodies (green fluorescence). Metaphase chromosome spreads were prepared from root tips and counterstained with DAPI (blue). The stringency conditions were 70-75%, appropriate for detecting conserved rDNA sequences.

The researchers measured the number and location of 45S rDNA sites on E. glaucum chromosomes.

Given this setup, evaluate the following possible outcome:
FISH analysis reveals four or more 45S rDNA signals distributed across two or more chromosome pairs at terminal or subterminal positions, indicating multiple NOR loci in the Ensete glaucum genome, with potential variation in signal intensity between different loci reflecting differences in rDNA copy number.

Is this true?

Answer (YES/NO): NO